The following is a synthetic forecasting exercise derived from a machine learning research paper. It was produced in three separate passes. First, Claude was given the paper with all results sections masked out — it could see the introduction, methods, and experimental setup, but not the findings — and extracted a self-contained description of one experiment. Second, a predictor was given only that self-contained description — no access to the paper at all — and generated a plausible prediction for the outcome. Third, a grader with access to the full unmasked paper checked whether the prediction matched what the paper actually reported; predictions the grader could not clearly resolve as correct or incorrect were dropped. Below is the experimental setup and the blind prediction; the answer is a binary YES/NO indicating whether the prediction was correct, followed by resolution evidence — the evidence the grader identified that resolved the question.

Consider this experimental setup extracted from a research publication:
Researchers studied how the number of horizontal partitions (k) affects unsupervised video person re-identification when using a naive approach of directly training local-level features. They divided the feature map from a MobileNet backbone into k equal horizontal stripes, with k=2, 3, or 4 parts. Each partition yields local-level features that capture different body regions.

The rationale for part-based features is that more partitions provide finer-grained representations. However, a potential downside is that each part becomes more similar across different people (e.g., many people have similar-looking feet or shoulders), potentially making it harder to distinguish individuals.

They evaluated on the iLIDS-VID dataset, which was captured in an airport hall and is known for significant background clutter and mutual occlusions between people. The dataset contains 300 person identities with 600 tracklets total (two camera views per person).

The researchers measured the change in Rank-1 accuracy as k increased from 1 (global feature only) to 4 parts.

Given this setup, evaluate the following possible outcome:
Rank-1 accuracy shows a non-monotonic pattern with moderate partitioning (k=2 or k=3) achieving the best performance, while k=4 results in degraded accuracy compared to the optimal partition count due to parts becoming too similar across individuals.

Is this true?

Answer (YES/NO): NO